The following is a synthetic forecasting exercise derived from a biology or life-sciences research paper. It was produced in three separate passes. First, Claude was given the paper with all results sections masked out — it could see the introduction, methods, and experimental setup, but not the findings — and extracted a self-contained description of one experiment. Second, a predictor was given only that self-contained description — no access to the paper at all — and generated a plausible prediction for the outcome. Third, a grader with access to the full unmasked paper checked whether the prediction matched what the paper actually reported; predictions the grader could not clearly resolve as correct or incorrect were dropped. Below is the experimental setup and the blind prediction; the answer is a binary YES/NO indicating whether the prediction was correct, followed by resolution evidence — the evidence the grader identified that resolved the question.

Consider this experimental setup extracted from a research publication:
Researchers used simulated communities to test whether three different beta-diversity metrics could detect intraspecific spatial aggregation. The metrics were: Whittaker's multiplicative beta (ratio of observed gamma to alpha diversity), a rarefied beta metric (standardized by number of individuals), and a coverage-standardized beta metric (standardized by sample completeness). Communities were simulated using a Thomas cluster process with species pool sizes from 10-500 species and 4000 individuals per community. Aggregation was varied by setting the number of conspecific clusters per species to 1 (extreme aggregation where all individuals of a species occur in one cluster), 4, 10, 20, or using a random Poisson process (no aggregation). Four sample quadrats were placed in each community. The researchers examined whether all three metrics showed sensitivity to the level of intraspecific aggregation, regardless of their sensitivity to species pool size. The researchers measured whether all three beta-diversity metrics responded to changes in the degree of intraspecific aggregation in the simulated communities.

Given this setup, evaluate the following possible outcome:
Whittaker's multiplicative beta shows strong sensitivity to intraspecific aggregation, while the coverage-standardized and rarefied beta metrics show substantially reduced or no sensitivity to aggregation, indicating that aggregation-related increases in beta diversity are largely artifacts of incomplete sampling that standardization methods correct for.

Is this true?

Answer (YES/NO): NO